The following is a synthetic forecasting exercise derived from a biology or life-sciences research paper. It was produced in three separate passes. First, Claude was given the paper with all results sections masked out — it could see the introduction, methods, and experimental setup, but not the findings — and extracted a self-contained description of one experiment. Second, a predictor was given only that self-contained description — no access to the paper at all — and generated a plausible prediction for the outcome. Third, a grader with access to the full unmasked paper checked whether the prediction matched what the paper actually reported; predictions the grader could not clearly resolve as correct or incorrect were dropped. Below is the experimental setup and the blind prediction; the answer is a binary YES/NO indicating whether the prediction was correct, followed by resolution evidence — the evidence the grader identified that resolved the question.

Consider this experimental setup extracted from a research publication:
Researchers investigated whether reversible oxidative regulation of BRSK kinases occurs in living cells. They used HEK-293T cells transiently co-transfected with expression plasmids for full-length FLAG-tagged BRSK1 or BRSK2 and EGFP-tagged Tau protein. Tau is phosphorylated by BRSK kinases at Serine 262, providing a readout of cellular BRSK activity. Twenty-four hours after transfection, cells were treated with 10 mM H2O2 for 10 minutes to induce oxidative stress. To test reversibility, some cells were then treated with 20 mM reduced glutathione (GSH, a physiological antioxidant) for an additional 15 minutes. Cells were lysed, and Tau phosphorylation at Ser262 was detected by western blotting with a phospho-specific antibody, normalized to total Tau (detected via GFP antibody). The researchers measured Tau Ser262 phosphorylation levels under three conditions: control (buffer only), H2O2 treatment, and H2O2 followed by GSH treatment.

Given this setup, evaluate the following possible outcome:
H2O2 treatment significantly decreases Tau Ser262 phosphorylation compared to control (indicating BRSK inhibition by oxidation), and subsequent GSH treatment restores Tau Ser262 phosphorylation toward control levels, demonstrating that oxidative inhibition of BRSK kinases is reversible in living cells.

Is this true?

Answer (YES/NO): YES